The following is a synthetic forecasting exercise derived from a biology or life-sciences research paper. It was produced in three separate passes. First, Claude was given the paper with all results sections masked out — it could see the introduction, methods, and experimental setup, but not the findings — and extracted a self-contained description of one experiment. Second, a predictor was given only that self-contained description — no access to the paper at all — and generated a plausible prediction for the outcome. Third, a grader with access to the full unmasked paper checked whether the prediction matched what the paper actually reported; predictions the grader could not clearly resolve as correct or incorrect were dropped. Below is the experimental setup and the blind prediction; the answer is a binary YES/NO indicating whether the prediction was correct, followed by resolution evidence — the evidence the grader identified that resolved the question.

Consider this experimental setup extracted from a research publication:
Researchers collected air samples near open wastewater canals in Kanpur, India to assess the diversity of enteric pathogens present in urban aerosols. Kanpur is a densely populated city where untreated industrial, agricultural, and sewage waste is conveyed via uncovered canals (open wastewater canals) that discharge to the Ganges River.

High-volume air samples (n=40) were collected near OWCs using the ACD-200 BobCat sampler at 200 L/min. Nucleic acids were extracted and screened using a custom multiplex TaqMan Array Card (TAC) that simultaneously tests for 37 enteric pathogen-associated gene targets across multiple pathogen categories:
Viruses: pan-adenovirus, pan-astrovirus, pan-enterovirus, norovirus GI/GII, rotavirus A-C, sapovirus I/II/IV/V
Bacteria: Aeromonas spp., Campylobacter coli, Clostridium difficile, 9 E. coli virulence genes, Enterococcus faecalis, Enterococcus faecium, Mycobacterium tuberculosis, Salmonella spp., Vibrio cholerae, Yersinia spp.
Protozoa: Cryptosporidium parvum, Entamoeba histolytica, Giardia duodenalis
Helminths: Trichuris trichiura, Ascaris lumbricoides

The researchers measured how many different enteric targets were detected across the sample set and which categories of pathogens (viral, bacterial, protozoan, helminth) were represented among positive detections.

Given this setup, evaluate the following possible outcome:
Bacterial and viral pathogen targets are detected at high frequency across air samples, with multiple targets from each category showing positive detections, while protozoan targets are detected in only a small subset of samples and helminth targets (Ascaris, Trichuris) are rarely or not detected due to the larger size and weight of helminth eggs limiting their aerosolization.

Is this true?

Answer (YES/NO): YES